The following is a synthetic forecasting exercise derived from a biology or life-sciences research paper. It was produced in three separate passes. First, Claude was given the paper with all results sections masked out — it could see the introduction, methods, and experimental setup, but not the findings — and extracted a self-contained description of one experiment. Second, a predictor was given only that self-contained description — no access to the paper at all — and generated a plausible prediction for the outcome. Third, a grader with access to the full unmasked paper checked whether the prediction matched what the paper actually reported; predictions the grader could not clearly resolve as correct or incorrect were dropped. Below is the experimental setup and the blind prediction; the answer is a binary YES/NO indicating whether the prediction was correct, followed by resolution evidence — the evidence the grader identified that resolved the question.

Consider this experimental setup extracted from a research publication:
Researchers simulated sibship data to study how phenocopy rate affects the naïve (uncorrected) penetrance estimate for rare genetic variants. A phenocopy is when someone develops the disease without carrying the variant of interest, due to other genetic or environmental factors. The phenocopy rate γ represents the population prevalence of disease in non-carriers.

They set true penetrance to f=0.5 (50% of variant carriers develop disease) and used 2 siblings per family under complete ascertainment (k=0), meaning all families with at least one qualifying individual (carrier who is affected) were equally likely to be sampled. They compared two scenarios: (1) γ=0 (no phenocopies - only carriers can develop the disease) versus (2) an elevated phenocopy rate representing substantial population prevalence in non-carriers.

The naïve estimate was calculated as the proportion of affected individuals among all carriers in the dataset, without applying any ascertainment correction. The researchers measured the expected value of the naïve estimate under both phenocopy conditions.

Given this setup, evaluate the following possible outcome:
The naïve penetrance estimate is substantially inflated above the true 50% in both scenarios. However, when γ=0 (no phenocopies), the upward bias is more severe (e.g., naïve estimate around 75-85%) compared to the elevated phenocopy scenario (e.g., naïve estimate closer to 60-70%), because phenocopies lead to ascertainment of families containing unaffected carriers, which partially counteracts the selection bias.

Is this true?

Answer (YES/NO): NO